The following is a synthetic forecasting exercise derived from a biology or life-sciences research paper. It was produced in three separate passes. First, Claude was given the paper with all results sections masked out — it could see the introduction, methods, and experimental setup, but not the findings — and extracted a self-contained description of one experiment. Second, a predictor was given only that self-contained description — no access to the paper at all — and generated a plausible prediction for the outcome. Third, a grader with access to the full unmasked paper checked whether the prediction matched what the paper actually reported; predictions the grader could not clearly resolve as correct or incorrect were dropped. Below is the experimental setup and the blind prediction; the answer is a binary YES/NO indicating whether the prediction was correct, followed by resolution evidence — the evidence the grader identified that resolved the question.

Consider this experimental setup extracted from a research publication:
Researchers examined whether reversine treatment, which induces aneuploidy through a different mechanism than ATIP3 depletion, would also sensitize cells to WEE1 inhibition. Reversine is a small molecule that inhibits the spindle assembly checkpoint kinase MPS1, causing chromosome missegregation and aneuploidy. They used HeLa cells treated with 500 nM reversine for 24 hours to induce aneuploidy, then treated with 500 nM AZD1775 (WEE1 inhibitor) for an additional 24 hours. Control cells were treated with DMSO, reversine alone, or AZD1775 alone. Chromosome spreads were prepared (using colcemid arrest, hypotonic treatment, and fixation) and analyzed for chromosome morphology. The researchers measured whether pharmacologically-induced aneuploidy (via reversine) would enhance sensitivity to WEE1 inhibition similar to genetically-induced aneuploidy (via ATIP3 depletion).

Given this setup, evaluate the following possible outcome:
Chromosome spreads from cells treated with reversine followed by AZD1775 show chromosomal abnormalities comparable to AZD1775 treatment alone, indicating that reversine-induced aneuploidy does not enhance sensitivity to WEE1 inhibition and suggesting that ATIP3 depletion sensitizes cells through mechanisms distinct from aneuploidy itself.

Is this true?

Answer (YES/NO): NO